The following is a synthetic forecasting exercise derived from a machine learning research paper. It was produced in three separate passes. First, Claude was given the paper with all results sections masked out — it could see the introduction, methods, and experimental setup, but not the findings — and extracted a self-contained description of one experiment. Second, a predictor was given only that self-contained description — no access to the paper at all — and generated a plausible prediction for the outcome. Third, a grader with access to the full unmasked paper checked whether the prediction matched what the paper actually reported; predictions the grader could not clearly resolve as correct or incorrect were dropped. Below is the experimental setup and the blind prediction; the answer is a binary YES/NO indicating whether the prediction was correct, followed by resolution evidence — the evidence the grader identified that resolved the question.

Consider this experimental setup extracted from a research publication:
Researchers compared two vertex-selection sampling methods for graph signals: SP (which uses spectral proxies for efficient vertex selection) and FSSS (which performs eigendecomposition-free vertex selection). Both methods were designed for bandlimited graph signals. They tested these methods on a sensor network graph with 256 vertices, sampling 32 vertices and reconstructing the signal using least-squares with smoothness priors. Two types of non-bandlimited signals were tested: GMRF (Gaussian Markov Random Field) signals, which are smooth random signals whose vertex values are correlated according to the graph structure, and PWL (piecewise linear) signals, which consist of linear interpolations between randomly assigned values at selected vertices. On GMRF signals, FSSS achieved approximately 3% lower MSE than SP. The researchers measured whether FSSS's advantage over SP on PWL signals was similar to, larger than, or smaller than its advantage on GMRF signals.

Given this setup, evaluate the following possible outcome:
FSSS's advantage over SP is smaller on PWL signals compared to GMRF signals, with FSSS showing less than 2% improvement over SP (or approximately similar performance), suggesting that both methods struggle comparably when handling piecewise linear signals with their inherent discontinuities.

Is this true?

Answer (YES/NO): NO